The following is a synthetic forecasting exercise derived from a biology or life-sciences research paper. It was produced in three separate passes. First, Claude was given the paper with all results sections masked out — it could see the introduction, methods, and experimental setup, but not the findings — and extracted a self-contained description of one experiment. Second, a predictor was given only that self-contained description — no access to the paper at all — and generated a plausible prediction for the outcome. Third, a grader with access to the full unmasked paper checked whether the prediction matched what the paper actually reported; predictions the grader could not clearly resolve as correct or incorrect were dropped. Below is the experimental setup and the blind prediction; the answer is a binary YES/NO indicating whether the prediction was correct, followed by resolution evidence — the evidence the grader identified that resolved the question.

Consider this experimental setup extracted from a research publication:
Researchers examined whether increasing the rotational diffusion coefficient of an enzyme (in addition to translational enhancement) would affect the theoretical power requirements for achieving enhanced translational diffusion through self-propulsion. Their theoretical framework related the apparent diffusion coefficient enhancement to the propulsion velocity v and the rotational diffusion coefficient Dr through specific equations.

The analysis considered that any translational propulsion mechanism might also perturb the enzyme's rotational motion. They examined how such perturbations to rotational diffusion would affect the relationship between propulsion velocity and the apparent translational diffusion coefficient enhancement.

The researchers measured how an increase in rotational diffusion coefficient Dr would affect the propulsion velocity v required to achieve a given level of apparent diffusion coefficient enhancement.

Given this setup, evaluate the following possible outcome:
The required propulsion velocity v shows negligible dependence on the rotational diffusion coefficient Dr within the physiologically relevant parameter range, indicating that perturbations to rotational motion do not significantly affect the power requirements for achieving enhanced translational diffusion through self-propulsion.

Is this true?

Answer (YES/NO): NO